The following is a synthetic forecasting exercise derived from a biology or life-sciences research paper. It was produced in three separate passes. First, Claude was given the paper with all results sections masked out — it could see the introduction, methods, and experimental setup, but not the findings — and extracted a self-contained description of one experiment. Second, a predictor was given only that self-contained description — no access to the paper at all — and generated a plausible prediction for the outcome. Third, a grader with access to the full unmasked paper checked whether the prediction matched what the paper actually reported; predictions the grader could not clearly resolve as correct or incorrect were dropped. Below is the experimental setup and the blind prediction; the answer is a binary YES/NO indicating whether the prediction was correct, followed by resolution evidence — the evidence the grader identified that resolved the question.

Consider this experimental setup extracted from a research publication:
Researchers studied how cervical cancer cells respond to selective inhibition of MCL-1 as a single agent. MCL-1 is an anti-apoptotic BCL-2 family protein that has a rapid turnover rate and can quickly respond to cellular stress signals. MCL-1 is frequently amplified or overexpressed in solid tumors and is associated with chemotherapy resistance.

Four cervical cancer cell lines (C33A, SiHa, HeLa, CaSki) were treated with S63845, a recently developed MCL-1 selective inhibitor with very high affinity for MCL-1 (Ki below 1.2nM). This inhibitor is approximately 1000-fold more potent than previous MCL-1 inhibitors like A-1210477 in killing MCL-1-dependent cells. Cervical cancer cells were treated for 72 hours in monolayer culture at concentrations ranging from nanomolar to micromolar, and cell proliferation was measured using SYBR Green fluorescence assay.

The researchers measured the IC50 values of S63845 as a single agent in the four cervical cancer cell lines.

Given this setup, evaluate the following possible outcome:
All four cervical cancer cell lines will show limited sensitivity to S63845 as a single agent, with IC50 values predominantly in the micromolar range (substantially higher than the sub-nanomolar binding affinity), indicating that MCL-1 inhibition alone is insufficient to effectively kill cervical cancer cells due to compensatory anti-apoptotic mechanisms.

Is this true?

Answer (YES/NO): NO